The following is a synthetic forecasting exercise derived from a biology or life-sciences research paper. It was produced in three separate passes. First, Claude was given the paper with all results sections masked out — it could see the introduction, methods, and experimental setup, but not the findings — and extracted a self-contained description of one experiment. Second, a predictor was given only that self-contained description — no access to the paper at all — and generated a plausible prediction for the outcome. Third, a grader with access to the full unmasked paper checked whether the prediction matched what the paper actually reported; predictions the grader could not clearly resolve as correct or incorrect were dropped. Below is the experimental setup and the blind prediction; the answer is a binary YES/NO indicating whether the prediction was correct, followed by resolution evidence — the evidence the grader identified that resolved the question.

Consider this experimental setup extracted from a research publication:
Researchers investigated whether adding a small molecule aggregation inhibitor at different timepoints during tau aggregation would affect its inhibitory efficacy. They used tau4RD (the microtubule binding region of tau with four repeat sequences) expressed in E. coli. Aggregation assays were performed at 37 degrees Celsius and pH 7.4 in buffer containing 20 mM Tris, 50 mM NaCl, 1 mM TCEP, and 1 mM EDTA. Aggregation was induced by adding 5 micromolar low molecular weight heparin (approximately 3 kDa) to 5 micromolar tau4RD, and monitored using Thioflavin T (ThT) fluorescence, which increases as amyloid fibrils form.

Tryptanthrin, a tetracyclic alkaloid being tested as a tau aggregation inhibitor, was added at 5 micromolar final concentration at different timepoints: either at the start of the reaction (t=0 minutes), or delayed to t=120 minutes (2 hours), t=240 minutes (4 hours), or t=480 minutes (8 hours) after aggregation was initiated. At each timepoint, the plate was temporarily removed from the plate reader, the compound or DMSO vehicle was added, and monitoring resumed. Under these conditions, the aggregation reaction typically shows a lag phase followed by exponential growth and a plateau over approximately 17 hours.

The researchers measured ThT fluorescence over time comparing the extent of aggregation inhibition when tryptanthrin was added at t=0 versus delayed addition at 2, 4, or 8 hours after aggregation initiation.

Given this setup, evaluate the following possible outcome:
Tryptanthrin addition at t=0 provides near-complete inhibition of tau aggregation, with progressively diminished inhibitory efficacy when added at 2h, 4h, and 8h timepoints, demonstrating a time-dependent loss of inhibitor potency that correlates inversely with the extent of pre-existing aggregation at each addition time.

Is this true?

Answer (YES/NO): NO